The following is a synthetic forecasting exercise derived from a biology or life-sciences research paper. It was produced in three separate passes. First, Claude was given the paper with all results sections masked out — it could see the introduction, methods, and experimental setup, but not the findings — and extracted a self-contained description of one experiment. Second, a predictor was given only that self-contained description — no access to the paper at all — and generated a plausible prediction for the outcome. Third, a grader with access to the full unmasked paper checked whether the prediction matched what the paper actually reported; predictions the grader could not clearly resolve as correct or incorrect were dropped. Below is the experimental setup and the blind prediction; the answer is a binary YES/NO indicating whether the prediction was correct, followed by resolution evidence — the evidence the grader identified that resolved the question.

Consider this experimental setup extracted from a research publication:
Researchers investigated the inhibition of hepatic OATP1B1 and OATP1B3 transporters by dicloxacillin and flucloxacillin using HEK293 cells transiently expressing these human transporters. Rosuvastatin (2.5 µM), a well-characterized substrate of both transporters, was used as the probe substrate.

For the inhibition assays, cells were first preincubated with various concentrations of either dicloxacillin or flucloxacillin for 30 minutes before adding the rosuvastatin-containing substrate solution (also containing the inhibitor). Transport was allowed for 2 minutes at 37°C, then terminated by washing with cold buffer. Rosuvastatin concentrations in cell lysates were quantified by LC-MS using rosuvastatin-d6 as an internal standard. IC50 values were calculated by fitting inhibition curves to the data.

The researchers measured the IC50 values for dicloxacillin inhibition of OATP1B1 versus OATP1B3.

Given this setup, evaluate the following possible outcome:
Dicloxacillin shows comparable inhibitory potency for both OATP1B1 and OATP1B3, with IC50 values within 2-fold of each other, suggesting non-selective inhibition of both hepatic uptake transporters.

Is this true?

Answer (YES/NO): YES